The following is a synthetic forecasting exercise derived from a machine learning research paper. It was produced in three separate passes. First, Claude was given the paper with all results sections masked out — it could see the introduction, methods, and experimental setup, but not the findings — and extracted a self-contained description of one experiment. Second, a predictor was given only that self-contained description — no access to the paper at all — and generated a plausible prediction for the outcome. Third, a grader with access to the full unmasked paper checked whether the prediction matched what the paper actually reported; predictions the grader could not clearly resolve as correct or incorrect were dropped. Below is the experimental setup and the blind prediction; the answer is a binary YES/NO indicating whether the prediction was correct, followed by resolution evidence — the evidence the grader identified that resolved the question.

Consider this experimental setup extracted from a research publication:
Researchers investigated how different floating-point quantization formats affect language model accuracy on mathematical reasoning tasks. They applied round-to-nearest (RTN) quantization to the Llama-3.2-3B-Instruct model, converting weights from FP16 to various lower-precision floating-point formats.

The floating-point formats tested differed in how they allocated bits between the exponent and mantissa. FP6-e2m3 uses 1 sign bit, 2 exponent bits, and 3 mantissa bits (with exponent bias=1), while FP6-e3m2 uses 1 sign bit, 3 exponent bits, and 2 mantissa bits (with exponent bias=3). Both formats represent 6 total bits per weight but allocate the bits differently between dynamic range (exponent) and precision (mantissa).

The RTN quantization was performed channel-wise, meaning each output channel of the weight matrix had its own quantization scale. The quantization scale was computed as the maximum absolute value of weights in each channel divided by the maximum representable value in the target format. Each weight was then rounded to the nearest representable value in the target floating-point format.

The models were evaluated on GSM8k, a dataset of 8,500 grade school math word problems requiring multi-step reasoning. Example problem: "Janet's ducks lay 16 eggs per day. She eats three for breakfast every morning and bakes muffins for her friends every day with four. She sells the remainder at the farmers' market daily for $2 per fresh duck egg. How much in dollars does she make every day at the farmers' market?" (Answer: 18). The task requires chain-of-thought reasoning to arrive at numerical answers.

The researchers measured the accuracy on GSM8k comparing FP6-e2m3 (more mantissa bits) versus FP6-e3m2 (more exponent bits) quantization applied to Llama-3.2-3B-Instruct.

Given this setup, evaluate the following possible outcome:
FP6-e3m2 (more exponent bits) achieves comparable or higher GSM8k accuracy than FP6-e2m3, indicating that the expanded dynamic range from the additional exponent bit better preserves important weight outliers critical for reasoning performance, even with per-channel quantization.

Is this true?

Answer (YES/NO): NO